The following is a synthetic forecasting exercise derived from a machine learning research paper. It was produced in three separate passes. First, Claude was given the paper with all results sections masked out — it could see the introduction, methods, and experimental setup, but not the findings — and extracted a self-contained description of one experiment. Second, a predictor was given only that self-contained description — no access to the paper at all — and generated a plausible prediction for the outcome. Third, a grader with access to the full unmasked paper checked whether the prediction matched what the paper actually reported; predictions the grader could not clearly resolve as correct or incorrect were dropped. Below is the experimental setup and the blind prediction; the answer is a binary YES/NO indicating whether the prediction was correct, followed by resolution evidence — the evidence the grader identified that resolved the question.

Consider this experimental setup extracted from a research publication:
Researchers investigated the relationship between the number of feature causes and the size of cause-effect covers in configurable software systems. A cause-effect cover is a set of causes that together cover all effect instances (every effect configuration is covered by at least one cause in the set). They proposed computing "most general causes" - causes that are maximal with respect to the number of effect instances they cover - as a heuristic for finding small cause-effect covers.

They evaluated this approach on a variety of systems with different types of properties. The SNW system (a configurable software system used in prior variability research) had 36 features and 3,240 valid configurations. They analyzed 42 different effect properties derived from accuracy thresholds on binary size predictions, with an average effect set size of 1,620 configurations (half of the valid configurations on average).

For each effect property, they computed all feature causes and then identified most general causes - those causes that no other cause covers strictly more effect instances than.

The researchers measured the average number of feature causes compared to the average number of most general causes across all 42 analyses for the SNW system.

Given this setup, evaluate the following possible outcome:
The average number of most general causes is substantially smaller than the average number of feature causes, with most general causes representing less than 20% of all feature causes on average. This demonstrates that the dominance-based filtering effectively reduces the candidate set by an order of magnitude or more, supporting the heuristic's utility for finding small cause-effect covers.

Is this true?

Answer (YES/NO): YES